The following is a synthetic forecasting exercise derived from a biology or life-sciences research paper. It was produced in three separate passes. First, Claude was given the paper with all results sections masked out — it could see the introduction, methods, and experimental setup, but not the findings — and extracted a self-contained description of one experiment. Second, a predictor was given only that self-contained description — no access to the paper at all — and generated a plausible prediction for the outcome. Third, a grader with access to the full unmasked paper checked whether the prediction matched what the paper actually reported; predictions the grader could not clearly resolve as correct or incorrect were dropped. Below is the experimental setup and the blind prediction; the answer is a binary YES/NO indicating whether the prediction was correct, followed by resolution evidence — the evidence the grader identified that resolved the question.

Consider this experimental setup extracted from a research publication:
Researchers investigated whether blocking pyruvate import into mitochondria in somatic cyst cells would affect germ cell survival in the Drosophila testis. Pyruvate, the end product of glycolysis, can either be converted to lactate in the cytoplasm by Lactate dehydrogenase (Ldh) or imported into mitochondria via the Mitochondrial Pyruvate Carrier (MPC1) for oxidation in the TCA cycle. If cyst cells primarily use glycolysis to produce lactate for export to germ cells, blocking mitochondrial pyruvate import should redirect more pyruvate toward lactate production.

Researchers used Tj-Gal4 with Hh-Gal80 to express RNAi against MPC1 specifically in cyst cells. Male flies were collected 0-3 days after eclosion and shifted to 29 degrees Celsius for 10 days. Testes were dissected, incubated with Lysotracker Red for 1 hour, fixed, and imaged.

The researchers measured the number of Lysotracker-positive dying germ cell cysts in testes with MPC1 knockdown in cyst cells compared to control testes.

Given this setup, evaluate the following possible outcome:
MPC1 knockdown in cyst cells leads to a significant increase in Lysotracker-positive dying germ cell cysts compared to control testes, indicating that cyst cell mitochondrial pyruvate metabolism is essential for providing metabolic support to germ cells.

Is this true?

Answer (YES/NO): NO